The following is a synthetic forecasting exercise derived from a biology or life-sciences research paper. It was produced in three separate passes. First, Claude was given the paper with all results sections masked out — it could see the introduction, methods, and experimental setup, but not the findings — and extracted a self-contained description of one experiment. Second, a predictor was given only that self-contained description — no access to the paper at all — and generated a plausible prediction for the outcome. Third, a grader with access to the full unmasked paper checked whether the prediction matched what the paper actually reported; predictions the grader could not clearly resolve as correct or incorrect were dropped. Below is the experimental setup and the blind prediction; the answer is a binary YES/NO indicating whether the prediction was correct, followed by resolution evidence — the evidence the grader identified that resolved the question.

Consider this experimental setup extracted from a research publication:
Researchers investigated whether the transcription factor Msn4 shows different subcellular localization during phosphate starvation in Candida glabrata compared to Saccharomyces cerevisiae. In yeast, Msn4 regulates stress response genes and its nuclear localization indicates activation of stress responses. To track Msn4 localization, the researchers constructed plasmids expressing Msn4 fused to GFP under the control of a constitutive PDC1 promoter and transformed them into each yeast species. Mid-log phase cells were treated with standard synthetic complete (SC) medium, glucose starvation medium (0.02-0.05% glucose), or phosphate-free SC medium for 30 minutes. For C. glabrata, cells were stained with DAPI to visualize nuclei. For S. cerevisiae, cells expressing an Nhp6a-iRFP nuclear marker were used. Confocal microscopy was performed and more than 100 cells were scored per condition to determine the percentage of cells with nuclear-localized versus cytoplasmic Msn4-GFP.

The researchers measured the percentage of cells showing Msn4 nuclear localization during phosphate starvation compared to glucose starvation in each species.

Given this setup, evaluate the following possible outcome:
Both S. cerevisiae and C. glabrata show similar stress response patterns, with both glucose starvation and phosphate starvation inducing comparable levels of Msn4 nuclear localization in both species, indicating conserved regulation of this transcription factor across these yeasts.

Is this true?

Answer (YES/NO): NO